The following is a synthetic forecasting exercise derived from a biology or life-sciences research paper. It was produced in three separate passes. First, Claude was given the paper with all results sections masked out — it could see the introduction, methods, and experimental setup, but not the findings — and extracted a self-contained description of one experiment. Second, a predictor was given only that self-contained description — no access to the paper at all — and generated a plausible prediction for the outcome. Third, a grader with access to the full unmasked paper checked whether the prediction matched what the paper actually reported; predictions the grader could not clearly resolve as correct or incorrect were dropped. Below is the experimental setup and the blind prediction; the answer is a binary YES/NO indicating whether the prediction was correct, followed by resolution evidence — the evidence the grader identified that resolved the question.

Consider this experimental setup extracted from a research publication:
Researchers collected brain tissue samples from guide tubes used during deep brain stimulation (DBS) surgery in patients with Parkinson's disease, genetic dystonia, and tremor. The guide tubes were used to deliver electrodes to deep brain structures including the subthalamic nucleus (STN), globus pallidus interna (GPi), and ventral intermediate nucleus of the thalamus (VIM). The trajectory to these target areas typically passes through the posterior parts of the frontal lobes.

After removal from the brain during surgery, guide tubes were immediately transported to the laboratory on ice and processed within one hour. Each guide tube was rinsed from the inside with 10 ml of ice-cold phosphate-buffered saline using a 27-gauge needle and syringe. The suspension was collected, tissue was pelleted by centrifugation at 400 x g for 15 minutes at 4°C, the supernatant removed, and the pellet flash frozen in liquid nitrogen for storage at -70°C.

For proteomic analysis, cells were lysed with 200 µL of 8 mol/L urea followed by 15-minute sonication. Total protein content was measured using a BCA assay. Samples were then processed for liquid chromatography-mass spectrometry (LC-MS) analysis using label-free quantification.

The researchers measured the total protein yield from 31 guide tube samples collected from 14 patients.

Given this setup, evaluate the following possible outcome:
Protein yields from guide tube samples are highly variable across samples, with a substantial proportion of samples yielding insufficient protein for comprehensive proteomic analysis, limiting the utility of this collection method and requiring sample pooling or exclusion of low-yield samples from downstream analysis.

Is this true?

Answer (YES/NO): NO